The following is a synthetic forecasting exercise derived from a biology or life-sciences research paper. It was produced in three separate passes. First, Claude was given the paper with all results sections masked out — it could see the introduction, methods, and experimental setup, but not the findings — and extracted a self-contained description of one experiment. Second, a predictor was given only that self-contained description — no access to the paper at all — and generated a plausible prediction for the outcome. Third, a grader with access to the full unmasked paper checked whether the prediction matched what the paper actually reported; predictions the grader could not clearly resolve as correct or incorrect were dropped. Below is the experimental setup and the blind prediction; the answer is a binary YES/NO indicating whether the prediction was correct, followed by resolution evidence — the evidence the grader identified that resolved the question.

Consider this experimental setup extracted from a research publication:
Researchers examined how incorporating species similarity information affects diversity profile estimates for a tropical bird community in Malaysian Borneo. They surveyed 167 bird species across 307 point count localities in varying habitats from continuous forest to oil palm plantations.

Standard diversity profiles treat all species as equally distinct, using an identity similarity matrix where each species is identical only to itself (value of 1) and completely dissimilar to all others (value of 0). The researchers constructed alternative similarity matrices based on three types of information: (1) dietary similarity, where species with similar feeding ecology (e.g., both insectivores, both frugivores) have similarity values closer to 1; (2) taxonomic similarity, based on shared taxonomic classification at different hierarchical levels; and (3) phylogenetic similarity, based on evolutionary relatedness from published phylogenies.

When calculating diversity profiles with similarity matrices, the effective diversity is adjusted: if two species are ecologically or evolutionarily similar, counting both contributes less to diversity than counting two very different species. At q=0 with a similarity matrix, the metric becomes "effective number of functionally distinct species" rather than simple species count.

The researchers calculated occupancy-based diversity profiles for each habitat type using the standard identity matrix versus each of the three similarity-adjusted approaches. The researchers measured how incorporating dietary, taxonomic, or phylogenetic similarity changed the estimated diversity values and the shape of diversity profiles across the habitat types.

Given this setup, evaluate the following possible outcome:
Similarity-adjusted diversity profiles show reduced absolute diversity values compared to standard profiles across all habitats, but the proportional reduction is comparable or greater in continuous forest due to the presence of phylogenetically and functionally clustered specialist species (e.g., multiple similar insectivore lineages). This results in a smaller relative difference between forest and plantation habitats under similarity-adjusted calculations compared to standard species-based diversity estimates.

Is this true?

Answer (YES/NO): YES